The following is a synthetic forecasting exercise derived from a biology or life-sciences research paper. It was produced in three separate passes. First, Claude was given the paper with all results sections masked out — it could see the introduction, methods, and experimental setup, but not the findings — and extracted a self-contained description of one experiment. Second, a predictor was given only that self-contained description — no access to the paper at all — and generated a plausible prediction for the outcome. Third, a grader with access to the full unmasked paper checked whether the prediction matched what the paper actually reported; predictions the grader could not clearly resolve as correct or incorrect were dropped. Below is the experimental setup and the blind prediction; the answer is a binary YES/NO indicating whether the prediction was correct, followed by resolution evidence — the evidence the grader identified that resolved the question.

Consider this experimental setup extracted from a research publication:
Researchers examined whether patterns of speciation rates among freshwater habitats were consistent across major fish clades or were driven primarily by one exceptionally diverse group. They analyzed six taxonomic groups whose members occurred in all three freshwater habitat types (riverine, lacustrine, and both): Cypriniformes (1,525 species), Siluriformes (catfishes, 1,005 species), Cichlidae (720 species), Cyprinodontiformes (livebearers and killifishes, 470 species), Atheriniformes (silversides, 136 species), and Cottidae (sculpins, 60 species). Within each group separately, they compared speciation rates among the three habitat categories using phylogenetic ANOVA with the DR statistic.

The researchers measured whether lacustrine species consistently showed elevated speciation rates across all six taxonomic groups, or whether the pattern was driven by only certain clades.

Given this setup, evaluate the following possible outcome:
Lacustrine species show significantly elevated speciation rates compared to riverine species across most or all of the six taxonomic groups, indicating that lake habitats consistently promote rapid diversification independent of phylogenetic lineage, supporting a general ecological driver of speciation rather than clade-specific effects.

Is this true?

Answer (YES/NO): NO